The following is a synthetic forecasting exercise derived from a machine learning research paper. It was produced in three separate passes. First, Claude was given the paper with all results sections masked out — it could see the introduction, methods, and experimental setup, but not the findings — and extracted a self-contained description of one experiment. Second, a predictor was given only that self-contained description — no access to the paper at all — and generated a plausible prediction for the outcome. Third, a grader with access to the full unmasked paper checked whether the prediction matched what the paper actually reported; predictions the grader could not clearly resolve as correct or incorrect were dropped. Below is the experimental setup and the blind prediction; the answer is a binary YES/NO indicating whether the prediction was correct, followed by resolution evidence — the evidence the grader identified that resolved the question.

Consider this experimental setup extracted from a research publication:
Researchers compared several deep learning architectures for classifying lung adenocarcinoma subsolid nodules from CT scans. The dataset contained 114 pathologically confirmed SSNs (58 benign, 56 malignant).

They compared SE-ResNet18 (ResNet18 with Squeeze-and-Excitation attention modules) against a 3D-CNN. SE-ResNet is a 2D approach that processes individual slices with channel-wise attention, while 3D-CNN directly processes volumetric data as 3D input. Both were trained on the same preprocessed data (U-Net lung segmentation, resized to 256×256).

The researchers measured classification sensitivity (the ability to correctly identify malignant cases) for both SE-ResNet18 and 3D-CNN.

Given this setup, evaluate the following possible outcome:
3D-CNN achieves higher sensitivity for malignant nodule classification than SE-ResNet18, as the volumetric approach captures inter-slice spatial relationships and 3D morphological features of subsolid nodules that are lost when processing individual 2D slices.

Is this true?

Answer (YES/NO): NO